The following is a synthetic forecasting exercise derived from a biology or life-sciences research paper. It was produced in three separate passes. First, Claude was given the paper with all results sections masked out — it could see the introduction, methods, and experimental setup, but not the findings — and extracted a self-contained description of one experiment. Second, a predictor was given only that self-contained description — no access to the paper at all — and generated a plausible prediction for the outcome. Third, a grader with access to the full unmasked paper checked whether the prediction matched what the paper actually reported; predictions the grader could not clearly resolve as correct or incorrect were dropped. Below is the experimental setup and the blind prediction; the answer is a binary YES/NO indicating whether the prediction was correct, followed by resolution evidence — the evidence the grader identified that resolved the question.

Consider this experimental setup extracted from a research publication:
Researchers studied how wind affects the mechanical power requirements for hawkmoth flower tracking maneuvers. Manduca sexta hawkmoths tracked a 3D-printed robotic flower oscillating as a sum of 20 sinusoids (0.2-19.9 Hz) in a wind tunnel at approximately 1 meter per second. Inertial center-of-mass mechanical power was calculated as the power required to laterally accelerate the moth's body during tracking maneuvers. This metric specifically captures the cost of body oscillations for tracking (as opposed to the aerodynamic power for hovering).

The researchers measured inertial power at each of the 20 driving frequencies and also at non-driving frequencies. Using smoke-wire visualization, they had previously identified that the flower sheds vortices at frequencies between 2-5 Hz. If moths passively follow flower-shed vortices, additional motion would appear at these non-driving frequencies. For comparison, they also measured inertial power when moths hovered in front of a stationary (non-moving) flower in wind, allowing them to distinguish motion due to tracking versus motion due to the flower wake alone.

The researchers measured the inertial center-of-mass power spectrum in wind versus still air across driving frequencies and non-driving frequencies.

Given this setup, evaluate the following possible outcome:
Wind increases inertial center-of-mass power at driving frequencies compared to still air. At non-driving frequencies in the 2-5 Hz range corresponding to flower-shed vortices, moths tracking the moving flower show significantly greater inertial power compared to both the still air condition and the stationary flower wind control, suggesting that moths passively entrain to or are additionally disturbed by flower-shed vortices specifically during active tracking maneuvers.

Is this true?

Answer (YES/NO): NO